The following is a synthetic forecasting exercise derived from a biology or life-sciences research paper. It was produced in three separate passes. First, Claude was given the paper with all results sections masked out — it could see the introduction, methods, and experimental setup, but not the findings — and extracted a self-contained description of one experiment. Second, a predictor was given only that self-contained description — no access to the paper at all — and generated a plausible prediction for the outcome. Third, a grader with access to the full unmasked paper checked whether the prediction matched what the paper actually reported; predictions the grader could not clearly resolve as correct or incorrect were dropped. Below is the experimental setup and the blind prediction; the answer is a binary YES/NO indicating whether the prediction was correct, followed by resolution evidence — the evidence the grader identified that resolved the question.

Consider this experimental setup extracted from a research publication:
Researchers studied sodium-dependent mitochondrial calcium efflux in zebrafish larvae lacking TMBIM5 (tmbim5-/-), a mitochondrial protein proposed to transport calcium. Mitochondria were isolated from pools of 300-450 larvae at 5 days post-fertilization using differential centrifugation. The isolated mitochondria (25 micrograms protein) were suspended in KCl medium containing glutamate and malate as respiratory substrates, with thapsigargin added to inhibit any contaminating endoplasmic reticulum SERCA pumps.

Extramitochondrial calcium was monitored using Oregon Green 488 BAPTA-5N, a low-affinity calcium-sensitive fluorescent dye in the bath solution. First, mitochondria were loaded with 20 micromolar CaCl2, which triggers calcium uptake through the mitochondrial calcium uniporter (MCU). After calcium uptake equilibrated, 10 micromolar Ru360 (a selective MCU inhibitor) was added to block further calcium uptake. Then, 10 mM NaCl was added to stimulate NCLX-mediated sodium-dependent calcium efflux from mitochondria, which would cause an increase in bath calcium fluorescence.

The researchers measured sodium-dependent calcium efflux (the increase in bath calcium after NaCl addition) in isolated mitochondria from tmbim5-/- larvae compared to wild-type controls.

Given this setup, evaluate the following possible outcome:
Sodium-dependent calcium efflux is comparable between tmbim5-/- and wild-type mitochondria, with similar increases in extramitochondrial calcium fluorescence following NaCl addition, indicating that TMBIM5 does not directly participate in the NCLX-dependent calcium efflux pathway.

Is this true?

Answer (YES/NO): YES